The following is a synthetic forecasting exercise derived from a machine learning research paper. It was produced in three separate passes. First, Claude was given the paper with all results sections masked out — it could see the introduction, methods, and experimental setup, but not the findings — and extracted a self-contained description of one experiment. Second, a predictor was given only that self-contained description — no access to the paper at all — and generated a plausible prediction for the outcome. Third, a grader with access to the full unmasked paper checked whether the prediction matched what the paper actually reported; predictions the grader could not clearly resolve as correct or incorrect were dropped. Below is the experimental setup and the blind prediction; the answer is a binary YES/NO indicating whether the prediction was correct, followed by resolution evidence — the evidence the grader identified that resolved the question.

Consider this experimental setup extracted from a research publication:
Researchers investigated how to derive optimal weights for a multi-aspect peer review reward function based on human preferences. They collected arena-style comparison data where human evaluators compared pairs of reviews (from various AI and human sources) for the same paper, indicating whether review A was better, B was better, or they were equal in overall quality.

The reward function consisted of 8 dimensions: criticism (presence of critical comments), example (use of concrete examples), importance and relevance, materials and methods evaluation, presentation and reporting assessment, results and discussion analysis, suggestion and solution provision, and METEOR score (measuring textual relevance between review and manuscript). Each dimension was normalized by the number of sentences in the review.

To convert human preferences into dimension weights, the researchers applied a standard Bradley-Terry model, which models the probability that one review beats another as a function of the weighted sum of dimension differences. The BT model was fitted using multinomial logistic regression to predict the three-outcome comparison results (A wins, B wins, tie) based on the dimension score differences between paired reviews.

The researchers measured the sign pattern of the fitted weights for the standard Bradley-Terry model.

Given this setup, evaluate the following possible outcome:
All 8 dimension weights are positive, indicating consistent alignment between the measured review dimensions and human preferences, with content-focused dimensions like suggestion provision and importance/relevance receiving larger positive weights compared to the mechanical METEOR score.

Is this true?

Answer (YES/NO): NO